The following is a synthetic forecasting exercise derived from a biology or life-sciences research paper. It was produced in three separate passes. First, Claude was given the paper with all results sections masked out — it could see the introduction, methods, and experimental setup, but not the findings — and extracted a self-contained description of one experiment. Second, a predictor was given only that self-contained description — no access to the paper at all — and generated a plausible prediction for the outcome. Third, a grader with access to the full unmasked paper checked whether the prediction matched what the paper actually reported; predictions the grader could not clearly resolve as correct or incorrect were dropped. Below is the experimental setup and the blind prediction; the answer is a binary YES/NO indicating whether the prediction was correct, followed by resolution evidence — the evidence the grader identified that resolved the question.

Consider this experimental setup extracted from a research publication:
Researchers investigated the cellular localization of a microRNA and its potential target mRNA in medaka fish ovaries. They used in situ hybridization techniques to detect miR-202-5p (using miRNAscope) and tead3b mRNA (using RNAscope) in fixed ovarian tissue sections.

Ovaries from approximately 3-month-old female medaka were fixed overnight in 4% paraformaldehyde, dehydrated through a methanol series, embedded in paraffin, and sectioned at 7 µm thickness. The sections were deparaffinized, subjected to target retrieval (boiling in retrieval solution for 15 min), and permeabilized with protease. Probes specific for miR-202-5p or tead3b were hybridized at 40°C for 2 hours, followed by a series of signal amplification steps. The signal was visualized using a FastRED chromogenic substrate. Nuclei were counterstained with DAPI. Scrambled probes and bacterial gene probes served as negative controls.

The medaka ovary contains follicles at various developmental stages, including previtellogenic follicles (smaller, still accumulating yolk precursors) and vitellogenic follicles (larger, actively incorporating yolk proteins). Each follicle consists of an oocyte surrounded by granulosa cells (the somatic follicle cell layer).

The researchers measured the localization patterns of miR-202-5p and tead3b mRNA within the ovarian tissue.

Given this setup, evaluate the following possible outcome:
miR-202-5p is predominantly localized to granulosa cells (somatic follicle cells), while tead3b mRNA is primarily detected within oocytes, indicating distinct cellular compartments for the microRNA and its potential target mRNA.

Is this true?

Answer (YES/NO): NO